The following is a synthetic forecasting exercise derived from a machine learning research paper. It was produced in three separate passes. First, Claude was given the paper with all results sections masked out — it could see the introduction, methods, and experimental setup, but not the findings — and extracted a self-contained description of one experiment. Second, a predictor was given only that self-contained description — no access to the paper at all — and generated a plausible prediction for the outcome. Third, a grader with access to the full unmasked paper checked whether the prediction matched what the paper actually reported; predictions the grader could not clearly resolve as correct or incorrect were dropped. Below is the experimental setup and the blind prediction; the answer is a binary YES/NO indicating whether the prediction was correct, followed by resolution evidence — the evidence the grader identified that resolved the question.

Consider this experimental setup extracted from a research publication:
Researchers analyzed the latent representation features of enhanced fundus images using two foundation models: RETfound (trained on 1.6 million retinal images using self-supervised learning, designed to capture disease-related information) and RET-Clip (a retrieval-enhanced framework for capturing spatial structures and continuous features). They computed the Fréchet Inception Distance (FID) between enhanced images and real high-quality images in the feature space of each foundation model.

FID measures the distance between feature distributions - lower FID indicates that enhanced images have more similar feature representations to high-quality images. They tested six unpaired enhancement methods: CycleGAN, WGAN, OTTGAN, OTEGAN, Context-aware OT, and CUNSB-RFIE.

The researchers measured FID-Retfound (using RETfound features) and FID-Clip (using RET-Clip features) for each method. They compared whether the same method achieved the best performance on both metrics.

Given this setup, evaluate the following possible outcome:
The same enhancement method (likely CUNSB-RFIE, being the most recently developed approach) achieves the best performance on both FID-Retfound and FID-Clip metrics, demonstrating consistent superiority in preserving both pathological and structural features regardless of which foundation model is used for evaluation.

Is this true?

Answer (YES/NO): NO